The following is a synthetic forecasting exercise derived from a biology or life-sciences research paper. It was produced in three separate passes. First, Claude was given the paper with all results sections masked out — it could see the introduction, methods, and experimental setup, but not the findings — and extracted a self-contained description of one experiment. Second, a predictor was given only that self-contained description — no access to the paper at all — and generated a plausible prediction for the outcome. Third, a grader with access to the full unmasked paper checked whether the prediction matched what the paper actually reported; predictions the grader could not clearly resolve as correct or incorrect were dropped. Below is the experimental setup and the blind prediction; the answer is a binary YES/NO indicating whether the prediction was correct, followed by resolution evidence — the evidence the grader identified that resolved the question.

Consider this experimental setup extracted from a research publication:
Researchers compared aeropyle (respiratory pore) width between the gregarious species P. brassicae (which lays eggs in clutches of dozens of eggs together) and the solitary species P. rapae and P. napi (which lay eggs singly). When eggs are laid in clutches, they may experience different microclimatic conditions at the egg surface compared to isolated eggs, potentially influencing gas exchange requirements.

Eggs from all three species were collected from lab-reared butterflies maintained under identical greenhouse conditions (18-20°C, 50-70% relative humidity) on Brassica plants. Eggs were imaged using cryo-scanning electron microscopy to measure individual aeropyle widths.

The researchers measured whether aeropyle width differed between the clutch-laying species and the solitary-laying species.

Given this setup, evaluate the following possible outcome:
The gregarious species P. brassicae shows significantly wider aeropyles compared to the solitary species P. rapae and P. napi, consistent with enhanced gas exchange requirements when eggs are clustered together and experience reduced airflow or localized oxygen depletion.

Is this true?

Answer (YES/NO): NO